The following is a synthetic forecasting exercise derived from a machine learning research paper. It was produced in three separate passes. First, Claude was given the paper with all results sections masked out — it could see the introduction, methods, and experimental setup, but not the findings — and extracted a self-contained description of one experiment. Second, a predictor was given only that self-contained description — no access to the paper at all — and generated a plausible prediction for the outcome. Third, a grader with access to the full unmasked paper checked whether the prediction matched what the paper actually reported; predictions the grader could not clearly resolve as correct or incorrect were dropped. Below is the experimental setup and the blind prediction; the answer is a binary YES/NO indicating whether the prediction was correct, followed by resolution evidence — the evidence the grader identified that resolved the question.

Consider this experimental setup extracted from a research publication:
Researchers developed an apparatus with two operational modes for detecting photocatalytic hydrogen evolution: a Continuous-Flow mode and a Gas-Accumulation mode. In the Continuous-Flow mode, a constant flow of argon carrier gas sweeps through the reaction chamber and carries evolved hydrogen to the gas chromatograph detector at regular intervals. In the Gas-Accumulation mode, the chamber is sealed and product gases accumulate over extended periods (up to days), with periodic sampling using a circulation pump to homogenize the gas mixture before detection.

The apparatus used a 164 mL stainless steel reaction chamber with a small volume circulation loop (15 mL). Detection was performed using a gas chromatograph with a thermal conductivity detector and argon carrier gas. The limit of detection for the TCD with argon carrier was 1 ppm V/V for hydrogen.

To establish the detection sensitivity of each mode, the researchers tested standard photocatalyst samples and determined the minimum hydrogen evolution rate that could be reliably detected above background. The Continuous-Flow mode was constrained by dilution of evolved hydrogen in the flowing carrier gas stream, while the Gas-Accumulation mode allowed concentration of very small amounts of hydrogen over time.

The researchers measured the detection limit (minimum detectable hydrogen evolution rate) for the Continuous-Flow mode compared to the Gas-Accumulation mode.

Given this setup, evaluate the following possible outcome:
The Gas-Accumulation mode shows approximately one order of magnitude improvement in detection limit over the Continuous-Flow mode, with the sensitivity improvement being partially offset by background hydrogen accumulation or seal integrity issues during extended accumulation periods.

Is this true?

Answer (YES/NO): NO